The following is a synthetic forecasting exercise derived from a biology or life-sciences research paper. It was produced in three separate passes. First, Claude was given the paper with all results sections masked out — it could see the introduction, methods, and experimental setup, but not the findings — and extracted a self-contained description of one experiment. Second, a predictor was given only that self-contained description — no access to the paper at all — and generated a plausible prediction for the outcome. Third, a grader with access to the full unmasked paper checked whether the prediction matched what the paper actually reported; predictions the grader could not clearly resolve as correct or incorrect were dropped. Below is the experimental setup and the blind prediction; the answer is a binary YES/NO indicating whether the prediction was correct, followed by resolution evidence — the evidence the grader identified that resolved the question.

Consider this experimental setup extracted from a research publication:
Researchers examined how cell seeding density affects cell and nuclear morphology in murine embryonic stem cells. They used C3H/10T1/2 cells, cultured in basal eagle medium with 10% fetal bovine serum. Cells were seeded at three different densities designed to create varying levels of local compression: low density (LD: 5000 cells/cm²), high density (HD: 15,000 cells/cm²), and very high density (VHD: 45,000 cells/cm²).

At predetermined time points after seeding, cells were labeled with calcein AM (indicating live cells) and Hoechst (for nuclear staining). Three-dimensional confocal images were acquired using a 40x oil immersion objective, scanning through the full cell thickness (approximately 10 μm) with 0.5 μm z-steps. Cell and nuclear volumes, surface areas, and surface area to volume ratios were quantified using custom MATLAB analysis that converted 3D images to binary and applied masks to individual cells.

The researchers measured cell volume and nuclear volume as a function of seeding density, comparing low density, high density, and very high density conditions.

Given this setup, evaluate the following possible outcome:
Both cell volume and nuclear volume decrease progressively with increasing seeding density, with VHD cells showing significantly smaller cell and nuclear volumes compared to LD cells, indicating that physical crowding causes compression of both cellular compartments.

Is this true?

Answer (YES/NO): NO